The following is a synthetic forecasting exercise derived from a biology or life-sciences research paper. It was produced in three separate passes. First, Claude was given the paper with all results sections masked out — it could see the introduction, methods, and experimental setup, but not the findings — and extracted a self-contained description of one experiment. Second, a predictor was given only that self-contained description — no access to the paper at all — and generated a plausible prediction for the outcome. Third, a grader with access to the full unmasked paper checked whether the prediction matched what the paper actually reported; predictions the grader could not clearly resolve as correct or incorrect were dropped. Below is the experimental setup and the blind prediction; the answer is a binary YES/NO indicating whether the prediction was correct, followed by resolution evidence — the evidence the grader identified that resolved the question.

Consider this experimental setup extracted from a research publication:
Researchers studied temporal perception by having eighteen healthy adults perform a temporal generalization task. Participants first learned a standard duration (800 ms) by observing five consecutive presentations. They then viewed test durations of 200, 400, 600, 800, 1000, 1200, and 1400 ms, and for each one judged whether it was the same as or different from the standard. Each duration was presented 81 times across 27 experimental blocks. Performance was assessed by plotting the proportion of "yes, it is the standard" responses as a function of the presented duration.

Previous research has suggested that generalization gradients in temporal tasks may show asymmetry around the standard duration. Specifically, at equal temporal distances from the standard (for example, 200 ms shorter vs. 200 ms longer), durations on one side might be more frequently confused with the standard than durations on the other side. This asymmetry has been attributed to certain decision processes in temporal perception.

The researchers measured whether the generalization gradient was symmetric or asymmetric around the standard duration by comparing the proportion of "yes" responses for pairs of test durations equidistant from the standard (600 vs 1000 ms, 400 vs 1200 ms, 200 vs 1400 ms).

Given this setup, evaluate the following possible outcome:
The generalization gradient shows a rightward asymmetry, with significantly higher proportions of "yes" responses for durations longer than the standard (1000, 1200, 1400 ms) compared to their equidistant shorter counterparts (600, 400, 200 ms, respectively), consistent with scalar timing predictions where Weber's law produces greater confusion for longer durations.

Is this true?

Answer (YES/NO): YES